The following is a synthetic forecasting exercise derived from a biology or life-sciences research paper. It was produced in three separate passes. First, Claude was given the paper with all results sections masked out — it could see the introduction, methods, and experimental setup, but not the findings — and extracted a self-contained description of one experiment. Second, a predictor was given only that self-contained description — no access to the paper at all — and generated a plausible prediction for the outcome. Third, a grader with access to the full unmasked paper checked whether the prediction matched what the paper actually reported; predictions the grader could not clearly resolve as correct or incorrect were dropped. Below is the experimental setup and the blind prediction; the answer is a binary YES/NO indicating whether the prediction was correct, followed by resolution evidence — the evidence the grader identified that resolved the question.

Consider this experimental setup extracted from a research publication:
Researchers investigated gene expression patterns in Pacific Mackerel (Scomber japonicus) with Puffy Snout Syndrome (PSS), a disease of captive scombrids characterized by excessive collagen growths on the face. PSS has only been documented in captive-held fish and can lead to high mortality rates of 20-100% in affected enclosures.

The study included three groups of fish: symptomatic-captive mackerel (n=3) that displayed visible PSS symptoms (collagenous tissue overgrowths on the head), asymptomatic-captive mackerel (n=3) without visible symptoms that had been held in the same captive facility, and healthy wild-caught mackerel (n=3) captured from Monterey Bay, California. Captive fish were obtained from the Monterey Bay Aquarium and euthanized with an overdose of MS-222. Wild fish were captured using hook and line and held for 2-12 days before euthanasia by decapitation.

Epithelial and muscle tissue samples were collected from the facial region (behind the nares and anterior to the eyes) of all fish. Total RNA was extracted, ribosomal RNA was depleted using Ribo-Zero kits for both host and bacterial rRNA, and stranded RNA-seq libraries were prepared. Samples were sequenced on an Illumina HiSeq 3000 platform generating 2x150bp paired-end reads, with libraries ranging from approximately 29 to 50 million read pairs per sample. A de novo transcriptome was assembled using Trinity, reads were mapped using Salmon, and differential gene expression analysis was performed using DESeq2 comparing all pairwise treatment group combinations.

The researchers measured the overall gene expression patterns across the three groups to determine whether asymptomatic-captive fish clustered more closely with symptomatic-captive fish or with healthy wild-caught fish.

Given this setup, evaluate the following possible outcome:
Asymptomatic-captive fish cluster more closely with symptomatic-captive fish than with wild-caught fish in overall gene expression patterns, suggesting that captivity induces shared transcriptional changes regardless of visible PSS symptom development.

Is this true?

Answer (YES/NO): YES